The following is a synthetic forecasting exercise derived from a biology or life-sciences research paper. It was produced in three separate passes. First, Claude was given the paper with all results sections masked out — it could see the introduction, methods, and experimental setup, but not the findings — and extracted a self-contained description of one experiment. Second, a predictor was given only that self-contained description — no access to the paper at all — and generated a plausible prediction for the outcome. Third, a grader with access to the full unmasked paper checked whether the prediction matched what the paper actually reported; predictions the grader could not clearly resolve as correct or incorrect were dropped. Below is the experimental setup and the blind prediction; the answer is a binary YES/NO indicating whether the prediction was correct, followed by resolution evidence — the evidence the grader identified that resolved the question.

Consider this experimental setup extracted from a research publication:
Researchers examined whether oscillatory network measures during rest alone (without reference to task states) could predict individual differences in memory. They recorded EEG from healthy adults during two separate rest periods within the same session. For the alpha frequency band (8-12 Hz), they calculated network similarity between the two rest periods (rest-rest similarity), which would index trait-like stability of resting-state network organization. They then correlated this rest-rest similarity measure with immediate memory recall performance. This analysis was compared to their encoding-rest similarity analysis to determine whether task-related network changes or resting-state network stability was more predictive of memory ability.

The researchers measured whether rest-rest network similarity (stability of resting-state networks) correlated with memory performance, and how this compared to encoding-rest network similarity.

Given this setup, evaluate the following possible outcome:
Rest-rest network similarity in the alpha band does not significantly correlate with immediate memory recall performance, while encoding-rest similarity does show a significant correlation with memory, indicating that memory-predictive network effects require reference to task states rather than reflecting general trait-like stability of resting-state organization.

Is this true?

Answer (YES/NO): YES